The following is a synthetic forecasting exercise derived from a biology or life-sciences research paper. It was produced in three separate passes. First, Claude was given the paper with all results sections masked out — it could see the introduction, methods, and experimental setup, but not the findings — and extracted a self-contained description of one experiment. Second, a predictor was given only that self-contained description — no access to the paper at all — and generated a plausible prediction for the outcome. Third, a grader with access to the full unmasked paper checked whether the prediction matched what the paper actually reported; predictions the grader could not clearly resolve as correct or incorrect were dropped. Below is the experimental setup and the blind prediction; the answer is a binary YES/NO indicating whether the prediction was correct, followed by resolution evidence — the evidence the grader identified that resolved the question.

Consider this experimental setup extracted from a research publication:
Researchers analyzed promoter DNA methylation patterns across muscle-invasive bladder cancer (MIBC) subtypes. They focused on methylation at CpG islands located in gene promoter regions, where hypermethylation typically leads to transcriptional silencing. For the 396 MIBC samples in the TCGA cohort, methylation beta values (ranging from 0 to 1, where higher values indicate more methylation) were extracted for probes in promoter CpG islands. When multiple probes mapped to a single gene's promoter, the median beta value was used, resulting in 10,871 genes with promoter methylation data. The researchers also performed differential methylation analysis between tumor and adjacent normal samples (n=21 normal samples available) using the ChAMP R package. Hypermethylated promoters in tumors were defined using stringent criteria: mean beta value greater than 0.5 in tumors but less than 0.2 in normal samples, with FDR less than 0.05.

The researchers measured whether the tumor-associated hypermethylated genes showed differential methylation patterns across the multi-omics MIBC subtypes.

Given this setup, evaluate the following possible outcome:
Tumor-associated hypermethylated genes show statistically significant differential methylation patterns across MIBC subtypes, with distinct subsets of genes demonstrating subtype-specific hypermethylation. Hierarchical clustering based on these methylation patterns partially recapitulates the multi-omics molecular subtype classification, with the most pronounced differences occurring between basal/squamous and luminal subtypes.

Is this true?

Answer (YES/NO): NO